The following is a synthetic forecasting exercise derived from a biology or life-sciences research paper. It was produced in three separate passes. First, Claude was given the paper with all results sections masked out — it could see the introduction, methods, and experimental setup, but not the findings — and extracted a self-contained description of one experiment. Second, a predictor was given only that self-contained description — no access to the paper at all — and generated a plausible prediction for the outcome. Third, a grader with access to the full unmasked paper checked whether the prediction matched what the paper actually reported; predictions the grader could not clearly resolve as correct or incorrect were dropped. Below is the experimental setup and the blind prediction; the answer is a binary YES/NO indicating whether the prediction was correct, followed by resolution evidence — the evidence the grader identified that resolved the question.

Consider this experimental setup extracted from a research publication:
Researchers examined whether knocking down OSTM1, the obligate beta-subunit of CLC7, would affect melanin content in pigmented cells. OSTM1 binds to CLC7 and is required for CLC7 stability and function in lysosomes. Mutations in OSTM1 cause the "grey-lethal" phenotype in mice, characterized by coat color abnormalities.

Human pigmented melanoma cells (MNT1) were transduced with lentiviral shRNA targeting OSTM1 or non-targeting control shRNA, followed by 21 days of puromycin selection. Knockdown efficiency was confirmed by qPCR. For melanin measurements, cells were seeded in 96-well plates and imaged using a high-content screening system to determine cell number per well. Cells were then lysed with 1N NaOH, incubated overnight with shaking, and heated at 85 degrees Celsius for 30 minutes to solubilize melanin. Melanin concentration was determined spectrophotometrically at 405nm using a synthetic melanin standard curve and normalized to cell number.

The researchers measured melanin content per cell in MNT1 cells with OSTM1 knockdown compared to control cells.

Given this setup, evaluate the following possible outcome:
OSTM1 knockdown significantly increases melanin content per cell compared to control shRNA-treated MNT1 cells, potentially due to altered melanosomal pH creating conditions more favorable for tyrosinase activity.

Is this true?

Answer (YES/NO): YES